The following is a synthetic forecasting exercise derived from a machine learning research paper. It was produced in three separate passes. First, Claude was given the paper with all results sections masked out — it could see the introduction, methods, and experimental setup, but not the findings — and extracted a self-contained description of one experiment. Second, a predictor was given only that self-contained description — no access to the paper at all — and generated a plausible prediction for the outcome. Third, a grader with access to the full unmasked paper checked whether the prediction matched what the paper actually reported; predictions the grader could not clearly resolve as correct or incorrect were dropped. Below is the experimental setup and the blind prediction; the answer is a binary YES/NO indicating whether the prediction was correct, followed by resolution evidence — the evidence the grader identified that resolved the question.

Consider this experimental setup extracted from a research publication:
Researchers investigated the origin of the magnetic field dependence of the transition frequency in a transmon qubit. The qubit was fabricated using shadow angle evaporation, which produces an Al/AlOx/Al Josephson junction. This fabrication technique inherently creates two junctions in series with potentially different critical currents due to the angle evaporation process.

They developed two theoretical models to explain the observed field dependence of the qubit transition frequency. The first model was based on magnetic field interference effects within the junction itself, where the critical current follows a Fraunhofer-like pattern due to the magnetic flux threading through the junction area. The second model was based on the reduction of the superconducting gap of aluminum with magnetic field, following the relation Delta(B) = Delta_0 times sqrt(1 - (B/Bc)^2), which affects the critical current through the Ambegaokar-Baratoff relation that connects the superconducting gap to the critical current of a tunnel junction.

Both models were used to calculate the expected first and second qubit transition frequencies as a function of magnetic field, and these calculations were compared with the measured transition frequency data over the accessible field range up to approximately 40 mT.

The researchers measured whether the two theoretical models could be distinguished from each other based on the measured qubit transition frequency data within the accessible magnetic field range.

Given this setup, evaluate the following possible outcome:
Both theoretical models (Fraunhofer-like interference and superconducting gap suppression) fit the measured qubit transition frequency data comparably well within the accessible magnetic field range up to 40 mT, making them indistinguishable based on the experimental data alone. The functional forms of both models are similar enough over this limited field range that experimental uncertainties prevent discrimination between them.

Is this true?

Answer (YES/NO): YES